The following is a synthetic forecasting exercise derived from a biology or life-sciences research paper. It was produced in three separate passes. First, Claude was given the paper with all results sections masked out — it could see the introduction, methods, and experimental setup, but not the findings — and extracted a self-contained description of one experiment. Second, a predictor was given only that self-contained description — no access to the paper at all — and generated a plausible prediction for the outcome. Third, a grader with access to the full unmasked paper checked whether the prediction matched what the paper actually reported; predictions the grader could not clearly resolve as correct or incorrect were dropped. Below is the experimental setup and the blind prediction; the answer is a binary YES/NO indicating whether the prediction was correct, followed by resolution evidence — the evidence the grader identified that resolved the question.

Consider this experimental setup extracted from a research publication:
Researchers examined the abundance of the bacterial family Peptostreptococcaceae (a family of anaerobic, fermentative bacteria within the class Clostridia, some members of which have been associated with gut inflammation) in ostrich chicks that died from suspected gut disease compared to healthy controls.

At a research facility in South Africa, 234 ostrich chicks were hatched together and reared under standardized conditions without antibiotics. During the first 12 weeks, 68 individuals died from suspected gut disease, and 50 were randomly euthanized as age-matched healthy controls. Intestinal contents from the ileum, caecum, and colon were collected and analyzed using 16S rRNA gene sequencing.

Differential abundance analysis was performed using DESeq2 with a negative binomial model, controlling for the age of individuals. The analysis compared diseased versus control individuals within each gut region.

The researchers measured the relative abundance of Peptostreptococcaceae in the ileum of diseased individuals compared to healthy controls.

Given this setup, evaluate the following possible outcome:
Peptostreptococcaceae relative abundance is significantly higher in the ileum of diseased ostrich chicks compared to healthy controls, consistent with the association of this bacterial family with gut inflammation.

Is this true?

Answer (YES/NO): YES